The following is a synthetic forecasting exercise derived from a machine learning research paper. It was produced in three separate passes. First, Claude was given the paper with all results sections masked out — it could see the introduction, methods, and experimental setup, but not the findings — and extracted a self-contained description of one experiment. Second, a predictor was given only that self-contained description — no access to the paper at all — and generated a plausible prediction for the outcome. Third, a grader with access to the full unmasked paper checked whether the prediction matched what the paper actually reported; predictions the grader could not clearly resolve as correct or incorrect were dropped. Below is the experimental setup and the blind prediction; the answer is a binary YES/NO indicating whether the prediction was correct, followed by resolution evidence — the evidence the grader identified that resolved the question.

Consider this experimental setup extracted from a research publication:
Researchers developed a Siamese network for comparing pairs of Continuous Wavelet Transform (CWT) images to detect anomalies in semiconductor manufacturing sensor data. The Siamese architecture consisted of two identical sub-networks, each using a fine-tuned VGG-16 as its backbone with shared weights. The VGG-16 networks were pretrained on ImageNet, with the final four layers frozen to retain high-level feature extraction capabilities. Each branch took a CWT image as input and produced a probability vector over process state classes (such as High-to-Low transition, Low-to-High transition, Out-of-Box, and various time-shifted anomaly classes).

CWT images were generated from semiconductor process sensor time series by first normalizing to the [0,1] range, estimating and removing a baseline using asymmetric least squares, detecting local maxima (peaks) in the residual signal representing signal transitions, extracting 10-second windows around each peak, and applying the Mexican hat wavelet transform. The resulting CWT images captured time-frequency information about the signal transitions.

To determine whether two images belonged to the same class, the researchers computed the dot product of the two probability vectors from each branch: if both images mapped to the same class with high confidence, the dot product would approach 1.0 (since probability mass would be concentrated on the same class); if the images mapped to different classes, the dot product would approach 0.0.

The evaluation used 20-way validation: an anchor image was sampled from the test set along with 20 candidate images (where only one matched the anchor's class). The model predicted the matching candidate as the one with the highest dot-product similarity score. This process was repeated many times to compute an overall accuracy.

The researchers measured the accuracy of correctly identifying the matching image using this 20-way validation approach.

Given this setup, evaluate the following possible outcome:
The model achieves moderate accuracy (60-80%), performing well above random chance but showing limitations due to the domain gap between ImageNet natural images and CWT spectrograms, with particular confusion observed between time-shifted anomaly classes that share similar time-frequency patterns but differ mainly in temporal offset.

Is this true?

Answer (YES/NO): NO